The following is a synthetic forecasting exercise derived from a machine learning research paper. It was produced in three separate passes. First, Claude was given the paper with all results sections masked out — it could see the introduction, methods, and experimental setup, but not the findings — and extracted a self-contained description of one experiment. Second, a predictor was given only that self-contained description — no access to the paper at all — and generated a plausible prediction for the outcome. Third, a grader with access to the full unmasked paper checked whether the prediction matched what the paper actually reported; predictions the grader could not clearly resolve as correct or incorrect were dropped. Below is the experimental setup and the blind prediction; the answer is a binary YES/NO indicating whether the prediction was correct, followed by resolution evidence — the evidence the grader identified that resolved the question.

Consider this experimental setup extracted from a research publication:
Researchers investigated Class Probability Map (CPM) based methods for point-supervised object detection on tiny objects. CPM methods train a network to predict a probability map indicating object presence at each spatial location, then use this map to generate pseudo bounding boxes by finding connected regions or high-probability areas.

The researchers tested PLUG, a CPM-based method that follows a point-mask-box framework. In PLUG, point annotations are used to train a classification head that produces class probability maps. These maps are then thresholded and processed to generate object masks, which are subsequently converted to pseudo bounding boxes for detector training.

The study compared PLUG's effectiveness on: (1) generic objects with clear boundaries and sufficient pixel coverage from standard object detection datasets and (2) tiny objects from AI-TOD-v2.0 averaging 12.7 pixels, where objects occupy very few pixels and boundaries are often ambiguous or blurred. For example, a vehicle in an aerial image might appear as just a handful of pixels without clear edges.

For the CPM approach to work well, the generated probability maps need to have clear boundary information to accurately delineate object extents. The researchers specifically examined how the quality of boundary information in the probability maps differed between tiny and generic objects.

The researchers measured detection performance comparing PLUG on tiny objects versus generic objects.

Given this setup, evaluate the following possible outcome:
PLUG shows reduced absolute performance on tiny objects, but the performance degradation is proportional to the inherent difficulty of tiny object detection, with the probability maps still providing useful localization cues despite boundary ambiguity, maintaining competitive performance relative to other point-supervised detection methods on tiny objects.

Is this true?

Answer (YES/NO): NO